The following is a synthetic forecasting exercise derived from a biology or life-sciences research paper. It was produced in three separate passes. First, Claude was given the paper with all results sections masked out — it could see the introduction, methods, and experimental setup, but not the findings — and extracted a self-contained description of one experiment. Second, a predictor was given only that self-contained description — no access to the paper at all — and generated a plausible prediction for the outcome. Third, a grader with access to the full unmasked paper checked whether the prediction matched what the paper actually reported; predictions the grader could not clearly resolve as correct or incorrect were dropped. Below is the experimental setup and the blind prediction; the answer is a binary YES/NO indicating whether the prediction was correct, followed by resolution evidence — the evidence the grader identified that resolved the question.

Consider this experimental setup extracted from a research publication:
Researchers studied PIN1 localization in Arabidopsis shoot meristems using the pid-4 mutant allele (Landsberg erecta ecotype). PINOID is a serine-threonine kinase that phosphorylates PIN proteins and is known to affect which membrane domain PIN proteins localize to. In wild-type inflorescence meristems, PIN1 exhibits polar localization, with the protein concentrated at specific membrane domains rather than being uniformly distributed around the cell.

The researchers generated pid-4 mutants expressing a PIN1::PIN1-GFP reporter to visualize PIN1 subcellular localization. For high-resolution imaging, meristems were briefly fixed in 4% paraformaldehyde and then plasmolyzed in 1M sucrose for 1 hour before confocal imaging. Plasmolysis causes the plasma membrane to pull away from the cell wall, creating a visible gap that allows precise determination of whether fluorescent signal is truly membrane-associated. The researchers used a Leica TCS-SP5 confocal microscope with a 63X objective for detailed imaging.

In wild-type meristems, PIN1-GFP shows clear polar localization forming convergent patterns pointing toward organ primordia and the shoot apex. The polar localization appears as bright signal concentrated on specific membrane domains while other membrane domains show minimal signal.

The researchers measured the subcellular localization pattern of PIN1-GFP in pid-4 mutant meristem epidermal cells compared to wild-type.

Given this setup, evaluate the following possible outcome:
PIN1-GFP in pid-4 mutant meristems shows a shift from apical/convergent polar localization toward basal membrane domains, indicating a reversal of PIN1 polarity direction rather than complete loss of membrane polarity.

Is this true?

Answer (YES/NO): YES